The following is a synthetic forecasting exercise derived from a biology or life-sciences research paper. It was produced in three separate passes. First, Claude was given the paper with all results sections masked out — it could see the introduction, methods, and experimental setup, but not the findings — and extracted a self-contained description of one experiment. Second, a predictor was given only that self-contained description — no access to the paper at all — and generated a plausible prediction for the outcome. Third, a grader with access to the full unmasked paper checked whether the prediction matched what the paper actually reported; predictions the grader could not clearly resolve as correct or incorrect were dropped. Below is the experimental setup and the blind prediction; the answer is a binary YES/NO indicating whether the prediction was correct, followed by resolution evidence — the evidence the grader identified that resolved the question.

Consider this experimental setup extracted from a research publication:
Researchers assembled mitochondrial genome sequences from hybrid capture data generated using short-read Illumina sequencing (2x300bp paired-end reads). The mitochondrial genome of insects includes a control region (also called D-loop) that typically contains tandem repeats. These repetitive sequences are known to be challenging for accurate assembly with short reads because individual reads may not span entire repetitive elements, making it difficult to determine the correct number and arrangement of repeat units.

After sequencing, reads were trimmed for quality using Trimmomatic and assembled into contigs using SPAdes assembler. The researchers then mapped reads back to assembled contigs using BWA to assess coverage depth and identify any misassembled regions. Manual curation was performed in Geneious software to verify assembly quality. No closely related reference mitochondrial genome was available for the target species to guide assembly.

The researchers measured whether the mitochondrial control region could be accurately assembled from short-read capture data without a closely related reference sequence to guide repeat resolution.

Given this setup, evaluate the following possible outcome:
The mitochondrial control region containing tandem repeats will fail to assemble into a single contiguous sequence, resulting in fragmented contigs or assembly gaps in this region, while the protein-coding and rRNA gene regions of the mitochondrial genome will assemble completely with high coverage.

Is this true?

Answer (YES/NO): NO